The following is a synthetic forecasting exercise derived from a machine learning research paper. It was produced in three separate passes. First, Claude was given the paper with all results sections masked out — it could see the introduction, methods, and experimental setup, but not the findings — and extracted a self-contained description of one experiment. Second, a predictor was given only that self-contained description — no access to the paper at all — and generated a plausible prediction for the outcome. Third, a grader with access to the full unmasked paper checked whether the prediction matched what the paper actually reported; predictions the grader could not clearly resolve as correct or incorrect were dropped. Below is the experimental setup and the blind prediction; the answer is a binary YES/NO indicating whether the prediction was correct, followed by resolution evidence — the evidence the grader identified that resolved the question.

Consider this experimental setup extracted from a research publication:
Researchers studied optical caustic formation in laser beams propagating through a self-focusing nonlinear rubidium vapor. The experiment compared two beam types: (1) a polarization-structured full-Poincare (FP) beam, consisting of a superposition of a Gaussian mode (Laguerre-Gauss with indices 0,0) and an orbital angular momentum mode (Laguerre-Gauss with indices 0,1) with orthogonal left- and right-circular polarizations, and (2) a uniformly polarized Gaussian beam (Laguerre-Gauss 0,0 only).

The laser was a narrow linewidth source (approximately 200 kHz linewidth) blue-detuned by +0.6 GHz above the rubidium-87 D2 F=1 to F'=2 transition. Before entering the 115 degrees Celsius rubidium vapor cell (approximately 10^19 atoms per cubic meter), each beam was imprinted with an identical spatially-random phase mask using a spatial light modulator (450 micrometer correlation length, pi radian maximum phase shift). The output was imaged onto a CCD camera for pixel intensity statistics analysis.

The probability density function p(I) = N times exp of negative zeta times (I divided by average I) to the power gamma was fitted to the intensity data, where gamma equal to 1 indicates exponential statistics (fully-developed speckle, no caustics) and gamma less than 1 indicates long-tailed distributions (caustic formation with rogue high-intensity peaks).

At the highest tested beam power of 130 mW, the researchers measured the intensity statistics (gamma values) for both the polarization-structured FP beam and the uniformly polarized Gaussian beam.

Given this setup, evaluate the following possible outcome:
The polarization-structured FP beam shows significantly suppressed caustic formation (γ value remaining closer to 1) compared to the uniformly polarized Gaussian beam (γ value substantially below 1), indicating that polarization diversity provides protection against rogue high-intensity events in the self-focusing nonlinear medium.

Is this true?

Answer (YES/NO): NO